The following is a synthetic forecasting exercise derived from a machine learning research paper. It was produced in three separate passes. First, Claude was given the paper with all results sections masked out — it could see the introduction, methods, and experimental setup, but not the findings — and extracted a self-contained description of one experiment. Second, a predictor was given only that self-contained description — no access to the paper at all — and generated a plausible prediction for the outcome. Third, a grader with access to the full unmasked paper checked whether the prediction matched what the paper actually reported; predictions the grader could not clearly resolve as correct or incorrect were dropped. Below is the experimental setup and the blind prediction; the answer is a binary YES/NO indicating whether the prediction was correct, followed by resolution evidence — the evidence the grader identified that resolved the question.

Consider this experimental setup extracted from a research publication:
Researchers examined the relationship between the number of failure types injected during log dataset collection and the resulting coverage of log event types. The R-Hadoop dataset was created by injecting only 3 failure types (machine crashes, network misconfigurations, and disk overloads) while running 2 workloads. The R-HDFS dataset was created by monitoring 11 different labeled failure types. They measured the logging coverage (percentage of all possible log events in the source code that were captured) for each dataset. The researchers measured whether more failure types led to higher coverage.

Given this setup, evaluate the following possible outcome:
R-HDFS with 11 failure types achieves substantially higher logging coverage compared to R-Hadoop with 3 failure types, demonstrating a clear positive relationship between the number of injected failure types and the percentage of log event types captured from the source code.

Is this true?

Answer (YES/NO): NO